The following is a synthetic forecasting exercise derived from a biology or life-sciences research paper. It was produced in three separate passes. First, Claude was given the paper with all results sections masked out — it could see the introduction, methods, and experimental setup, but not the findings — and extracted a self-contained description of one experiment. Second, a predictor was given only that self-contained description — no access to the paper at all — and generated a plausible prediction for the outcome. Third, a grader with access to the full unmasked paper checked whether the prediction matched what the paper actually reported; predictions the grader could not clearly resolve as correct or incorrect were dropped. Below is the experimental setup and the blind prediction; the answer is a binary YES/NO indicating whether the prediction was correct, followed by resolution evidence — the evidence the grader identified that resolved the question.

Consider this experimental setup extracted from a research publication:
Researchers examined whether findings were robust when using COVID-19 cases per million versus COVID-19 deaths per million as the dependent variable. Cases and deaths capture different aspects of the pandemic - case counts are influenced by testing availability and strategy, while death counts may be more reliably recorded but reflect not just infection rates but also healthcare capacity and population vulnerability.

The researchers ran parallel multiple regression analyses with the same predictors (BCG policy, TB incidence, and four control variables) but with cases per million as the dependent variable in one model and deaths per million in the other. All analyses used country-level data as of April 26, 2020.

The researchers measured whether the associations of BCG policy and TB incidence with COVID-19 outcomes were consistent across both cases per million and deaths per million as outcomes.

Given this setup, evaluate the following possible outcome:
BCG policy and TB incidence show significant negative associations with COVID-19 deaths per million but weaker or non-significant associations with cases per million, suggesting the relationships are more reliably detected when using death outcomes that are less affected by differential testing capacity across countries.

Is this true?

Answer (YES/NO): NO